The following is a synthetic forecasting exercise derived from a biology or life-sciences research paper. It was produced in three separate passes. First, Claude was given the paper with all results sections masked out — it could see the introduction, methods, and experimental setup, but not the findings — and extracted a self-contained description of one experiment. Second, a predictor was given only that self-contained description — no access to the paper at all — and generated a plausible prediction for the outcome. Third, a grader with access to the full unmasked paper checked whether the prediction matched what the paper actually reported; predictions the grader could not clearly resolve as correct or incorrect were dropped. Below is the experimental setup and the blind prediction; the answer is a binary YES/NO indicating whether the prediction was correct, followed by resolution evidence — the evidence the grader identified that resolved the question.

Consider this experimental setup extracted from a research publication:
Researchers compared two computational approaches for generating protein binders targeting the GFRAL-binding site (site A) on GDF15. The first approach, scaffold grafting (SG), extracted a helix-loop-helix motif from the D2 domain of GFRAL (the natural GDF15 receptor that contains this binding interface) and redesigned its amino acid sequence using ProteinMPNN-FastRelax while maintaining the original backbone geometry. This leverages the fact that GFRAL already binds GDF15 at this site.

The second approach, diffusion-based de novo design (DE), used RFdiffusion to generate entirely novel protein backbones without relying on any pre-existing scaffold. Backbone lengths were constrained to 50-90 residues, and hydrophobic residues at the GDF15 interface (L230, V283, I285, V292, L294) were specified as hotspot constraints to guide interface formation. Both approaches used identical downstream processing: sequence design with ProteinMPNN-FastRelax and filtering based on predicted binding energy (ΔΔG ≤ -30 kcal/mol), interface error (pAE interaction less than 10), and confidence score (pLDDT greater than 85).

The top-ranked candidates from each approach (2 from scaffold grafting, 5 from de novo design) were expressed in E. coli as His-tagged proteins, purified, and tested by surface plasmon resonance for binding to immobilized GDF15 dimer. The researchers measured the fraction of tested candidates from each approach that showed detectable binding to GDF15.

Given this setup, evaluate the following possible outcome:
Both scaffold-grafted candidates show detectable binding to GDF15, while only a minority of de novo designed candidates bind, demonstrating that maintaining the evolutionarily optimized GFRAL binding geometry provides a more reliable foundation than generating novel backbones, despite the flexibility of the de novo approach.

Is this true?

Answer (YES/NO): NO